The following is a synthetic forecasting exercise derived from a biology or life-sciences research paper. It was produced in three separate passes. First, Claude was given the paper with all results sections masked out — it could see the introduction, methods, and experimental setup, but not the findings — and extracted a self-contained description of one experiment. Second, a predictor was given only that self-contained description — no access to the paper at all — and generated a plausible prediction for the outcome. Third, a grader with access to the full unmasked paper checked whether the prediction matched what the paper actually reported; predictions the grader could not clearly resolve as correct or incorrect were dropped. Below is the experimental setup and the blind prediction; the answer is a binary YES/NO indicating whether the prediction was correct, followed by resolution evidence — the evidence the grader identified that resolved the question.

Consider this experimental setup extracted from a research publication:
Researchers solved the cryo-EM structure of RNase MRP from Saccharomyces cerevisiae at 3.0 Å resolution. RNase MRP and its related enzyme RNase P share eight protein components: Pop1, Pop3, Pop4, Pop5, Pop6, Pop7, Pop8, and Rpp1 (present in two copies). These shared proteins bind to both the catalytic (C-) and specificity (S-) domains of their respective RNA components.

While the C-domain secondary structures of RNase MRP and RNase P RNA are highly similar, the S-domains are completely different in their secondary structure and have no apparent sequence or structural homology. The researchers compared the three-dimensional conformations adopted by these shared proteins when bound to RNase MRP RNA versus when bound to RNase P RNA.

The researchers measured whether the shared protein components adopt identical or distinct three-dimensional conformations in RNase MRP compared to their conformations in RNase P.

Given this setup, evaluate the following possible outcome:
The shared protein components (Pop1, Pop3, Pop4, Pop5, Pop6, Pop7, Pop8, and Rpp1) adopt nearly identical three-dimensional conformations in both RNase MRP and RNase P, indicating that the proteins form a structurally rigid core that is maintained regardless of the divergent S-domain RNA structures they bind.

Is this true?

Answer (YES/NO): NO